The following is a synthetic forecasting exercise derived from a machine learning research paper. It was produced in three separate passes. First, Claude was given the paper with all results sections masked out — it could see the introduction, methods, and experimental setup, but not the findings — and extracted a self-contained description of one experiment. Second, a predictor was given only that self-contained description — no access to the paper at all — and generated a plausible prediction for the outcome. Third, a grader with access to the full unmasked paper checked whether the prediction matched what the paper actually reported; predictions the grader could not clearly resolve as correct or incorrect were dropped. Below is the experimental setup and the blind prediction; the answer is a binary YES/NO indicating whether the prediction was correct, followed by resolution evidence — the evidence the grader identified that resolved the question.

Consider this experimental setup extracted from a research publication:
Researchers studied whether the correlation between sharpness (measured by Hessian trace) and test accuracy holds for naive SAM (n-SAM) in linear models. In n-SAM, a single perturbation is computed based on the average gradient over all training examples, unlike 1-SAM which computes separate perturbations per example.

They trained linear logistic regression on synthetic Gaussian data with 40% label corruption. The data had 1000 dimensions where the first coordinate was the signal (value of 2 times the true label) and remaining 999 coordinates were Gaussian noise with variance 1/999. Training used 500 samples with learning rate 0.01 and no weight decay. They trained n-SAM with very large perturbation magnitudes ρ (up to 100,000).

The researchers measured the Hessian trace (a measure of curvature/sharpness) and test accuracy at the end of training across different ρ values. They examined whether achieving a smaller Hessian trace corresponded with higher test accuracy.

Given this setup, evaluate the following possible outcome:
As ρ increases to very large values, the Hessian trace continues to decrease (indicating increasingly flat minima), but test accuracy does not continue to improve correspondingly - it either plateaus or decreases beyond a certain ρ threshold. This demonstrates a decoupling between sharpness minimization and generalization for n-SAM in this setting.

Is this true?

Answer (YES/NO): YES